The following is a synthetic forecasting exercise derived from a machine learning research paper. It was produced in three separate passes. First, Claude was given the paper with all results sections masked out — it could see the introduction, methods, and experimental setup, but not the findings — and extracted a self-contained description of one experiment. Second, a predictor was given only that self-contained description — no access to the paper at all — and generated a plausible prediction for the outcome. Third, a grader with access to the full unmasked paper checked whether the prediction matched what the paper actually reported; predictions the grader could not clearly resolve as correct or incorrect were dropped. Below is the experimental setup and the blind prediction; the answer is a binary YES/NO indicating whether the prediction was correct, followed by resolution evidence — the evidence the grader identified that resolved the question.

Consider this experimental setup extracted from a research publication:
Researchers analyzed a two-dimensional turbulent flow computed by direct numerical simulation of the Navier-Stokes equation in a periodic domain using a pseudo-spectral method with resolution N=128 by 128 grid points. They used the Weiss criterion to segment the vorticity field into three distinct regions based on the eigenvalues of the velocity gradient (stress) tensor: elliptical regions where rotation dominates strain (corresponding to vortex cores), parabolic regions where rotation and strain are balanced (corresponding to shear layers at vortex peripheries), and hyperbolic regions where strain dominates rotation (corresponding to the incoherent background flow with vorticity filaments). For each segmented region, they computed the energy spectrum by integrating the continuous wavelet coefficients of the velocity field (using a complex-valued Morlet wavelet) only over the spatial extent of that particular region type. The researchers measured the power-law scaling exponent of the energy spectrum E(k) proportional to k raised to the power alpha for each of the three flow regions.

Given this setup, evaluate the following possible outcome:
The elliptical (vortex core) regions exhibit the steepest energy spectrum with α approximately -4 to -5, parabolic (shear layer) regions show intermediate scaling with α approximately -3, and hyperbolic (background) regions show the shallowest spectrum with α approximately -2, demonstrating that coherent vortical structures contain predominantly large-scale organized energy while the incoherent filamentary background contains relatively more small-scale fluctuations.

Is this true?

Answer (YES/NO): NO